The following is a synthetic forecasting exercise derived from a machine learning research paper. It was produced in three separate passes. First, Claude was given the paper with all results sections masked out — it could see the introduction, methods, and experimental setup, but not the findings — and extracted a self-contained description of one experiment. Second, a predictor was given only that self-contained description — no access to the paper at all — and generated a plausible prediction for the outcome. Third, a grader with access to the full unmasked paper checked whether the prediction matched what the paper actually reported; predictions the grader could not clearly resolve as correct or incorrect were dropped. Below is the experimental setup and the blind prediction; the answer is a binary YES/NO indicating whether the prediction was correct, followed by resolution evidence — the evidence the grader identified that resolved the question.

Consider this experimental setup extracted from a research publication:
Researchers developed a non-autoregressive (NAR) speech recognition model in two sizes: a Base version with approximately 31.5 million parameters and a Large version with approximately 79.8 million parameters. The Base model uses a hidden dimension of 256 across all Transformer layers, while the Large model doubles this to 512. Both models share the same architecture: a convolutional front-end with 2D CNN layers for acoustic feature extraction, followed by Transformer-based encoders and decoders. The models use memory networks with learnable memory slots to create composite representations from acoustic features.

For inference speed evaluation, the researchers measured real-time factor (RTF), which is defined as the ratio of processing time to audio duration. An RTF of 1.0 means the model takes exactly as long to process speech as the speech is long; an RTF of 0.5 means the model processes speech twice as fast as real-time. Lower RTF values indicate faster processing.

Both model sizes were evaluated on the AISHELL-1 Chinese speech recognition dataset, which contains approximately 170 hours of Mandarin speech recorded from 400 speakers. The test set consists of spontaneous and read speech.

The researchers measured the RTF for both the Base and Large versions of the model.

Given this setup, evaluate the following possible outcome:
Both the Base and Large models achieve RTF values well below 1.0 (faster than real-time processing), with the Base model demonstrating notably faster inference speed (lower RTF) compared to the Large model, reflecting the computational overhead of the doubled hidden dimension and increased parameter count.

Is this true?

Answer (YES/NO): NO